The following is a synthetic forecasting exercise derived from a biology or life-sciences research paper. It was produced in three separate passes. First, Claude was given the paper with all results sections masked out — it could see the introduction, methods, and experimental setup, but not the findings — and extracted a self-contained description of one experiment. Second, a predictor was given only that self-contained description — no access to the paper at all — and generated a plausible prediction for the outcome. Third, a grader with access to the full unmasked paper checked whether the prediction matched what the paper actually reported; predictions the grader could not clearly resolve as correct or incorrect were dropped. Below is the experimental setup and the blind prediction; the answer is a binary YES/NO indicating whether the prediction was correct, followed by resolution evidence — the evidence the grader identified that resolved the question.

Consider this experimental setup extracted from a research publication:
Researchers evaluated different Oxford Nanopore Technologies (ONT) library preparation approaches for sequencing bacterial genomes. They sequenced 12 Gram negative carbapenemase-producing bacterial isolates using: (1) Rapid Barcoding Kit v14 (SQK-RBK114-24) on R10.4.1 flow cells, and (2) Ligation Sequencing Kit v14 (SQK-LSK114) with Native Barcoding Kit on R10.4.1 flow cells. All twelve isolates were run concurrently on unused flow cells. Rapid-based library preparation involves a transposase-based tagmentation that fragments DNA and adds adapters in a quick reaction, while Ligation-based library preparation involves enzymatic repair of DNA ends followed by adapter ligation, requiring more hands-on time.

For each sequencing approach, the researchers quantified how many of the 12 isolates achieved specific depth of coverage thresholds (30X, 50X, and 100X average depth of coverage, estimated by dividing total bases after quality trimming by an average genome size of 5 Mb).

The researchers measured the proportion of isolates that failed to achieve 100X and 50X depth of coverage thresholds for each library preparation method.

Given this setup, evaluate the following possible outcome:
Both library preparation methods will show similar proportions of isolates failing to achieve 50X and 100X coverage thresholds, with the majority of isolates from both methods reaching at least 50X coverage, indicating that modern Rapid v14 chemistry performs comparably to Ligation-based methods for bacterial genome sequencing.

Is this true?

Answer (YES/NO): NO